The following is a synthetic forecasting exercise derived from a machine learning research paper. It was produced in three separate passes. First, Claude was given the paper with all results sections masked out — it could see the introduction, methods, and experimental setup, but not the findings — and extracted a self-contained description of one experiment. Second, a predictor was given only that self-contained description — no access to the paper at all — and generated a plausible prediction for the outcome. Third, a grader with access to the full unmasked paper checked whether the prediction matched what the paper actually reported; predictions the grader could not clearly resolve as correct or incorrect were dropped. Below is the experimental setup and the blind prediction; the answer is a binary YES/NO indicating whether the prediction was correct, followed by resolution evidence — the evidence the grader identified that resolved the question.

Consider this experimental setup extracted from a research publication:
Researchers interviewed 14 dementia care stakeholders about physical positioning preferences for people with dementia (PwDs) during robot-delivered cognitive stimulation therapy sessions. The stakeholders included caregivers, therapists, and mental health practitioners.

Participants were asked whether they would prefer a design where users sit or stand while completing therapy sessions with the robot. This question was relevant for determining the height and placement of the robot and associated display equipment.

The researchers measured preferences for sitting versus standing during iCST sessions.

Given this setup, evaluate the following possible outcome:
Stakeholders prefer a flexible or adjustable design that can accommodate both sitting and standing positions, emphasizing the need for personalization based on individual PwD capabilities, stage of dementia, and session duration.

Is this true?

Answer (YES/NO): NO